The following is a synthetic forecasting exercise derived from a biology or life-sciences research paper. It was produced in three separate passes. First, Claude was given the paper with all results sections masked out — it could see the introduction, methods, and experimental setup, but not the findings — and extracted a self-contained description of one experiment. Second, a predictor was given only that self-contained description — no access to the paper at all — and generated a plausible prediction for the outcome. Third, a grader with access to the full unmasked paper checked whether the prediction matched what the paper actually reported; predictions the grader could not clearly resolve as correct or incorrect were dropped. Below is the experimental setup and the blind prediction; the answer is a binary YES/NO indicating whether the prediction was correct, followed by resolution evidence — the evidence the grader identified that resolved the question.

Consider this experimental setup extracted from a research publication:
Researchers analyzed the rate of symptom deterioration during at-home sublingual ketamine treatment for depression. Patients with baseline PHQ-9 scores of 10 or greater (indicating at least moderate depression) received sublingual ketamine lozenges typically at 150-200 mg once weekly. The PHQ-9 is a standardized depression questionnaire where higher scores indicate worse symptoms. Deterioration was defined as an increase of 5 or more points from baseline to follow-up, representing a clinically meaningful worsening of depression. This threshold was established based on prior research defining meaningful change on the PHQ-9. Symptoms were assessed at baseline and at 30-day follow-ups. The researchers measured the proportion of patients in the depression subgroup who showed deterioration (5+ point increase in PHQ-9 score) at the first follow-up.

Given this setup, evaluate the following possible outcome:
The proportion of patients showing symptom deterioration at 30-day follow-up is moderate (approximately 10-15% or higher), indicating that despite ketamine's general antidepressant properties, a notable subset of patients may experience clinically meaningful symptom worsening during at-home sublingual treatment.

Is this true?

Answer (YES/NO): NO